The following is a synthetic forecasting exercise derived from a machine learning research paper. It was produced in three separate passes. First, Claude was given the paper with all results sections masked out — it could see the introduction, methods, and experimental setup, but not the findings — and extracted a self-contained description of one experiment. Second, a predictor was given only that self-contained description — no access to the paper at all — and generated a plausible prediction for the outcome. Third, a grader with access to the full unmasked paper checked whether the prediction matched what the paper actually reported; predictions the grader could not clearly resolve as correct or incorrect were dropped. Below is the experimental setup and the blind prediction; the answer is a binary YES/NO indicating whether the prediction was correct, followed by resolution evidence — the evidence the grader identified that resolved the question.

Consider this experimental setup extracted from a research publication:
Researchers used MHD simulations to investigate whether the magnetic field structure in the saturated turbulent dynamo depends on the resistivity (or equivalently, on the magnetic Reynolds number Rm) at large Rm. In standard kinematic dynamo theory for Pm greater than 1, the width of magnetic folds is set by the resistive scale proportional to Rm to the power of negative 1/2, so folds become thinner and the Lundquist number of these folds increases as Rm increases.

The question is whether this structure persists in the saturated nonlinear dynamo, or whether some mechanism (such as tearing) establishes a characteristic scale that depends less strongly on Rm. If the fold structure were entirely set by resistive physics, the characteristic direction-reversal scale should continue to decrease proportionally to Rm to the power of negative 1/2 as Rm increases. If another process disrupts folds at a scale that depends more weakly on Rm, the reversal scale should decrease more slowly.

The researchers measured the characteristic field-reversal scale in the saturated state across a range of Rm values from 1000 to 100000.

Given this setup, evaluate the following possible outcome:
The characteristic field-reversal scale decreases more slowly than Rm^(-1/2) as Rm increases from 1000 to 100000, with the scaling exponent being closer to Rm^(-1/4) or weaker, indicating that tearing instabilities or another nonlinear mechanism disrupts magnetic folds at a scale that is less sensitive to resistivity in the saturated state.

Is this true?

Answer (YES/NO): YES